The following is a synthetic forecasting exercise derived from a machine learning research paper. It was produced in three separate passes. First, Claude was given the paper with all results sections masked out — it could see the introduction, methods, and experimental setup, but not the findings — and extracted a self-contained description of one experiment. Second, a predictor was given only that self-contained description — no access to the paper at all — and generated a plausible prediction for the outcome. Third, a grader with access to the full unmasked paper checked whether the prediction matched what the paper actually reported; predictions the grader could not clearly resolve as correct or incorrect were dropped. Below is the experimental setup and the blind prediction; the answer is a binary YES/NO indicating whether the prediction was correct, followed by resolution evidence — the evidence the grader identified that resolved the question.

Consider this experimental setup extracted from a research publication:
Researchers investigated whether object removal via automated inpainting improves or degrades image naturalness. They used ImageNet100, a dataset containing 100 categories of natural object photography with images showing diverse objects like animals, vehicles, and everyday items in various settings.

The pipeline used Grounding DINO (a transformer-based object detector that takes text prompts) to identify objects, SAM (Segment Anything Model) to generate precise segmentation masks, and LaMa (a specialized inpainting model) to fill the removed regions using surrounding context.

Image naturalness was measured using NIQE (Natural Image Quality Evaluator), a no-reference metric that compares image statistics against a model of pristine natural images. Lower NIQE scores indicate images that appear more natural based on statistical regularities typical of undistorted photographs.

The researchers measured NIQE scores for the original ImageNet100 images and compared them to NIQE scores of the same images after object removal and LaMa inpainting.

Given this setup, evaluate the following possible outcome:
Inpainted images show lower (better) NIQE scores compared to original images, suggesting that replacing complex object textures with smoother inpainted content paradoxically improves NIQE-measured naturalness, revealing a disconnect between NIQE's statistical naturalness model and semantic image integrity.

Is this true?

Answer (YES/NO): YES